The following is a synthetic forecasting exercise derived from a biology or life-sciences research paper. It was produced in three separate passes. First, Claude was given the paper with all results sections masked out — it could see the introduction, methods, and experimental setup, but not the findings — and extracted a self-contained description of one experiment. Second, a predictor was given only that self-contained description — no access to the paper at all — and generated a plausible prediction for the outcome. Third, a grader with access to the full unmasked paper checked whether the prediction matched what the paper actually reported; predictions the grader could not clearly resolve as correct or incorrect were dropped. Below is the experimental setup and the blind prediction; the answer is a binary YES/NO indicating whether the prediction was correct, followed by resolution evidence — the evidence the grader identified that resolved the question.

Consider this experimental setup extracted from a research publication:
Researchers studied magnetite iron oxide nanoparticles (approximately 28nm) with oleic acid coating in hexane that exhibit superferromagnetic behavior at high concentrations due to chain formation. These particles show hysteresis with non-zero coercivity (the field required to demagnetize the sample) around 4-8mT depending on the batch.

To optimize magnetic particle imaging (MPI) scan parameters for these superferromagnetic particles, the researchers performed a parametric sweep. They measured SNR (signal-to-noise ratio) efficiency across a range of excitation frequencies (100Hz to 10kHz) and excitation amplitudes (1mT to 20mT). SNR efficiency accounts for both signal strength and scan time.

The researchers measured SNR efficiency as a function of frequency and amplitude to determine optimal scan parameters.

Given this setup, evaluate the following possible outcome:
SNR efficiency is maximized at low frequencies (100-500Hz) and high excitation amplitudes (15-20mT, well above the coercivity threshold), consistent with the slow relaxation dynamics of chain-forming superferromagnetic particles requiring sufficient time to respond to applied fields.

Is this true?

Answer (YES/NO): NO